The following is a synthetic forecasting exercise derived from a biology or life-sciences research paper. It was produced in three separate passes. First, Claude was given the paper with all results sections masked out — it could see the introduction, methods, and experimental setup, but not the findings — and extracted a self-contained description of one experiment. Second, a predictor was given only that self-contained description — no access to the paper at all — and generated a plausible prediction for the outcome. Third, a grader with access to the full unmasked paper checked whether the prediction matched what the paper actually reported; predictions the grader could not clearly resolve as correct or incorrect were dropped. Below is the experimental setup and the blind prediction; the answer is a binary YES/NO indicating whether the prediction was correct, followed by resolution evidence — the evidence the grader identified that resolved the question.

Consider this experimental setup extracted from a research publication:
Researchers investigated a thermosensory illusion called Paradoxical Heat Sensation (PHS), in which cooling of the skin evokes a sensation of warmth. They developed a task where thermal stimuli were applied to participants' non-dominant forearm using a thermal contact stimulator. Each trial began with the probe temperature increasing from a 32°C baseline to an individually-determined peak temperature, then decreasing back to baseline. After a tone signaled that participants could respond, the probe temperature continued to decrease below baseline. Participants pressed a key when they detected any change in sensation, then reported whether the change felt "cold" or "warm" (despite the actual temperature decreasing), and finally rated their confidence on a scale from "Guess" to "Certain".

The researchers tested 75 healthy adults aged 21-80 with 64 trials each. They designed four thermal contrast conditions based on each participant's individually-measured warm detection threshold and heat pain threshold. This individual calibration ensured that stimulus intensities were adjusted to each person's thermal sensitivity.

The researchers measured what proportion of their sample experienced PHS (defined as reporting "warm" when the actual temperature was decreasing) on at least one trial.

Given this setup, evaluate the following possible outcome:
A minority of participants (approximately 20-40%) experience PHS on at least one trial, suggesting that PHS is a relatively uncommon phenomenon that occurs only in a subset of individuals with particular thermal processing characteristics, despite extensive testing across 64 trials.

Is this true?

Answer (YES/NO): NO